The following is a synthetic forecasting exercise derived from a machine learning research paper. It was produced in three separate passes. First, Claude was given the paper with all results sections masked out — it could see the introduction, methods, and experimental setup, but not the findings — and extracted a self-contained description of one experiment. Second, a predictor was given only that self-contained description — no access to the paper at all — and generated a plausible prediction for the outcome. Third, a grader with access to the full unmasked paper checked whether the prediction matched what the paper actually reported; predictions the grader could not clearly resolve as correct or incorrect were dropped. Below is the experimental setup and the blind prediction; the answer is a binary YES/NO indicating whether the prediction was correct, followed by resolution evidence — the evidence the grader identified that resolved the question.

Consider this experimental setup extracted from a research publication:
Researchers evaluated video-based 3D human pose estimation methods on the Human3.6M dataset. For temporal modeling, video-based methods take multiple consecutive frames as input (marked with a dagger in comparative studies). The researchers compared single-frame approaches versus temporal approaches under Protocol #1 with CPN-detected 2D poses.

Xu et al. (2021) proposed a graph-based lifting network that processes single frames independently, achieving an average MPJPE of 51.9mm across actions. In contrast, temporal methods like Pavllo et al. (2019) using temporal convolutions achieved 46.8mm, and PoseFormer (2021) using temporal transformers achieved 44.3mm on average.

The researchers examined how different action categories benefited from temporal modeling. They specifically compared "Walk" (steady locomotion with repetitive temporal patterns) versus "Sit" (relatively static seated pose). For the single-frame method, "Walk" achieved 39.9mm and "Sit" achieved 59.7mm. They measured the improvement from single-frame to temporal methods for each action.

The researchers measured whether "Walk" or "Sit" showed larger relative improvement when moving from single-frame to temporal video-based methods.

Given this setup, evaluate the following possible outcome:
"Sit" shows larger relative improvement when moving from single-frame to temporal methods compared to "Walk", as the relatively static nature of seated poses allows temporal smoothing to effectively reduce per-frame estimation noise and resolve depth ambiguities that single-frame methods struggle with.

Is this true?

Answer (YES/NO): NO